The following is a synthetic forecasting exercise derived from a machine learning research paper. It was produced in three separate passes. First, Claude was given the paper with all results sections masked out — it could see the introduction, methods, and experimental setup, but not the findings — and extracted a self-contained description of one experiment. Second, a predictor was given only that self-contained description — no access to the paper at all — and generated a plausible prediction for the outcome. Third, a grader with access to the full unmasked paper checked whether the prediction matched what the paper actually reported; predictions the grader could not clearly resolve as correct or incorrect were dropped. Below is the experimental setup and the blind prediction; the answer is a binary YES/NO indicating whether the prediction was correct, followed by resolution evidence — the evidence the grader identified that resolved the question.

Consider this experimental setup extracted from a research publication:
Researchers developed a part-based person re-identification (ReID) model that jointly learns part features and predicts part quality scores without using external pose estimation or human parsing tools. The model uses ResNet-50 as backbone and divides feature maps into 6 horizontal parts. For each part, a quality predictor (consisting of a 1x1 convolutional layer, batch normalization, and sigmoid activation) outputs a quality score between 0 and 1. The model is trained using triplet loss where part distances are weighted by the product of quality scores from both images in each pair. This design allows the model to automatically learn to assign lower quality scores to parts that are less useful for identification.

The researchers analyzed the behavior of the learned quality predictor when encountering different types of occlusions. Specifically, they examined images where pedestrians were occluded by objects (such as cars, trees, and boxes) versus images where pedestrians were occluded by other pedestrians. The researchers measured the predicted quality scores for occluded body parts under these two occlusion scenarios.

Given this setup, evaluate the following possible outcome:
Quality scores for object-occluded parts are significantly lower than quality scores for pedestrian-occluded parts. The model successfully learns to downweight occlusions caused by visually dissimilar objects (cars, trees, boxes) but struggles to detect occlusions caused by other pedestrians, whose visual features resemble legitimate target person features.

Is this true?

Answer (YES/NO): YES